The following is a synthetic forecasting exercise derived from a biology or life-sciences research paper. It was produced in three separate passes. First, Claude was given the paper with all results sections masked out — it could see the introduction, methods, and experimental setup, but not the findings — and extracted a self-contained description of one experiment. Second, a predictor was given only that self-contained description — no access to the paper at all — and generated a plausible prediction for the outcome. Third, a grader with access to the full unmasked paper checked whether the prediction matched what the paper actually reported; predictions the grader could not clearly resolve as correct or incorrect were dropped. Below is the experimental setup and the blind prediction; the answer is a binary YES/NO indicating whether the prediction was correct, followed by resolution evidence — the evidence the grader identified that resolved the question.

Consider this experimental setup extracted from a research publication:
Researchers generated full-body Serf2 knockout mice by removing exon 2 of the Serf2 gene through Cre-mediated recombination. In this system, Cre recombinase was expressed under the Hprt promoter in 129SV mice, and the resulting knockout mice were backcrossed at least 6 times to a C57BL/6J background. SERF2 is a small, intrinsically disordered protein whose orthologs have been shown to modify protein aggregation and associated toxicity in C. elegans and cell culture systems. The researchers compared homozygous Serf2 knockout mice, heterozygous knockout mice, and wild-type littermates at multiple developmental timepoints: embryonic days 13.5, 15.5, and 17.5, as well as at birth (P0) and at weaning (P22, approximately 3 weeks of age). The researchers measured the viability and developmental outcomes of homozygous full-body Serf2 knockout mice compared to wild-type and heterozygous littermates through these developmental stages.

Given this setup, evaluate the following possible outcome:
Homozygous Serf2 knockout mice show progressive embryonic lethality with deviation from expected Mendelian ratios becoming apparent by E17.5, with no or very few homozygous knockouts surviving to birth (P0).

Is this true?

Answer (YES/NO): NO